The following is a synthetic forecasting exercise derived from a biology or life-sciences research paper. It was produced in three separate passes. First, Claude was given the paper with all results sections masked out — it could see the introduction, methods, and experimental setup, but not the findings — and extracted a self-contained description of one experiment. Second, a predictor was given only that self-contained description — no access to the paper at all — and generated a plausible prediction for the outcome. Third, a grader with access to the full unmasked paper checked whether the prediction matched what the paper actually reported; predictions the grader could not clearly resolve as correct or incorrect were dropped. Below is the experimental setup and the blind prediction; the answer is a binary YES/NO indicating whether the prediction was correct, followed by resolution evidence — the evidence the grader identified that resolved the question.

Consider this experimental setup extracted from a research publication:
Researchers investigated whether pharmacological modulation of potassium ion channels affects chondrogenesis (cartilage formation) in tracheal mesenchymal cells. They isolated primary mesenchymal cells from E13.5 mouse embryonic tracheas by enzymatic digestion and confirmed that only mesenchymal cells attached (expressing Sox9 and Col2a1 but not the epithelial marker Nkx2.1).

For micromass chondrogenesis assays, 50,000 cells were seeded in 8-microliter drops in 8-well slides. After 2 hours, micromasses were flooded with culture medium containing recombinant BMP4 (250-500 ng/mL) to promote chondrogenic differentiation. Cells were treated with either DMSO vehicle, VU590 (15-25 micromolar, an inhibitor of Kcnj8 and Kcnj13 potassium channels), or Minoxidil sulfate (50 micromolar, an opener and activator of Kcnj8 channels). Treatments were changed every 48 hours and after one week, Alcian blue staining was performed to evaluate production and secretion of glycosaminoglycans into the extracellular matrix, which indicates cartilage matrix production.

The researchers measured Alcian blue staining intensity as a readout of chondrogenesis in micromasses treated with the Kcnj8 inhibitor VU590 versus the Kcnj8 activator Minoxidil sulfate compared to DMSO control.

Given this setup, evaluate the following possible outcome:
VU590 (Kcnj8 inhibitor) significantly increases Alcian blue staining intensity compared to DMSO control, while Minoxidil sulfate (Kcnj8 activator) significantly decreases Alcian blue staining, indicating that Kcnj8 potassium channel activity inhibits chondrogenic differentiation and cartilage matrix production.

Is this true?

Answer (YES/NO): NO